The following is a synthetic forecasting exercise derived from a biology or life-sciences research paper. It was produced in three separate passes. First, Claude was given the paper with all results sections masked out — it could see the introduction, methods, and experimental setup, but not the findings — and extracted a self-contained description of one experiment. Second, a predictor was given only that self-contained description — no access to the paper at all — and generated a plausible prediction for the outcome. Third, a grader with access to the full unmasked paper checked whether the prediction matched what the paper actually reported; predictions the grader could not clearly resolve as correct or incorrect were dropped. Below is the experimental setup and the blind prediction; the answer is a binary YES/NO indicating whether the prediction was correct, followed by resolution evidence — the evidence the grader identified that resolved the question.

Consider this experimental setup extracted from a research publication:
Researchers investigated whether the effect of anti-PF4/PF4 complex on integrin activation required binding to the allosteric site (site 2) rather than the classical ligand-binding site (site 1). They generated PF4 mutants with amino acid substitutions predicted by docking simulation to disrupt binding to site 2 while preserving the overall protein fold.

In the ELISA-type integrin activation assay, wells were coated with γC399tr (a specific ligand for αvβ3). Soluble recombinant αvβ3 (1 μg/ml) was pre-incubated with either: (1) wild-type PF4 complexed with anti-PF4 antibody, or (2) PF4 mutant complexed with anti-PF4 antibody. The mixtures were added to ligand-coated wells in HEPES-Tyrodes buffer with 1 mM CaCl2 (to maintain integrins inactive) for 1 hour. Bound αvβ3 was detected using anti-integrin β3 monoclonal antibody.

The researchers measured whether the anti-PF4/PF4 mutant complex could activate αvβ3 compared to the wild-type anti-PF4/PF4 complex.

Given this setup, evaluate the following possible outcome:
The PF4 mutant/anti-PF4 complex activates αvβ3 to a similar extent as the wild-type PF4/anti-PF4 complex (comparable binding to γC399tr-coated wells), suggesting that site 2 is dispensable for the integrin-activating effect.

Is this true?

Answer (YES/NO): NO